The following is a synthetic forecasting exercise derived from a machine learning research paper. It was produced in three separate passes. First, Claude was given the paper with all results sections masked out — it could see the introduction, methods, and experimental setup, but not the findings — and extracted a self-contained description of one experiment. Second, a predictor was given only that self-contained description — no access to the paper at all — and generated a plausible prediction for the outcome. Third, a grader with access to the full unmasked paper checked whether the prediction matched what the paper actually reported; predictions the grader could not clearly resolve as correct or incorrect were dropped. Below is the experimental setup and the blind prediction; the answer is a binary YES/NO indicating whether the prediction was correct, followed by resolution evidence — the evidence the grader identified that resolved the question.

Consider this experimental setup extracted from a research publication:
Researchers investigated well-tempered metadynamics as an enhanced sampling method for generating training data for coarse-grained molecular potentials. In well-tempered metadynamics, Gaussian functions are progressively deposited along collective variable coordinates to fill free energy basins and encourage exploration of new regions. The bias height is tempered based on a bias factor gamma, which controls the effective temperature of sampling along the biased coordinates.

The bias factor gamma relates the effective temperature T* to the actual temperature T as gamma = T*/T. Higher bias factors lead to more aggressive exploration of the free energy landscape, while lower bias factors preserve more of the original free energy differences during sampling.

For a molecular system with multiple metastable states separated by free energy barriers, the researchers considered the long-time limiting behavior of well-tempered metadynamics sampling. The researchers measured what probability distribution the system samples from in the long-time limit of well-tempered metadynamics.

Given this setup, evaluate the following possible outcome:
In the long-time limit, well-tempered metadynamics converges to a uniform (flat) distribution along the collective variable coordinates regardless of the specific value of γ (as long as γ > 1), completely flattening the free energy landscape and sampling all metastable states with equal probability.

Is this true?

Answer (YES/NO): NO